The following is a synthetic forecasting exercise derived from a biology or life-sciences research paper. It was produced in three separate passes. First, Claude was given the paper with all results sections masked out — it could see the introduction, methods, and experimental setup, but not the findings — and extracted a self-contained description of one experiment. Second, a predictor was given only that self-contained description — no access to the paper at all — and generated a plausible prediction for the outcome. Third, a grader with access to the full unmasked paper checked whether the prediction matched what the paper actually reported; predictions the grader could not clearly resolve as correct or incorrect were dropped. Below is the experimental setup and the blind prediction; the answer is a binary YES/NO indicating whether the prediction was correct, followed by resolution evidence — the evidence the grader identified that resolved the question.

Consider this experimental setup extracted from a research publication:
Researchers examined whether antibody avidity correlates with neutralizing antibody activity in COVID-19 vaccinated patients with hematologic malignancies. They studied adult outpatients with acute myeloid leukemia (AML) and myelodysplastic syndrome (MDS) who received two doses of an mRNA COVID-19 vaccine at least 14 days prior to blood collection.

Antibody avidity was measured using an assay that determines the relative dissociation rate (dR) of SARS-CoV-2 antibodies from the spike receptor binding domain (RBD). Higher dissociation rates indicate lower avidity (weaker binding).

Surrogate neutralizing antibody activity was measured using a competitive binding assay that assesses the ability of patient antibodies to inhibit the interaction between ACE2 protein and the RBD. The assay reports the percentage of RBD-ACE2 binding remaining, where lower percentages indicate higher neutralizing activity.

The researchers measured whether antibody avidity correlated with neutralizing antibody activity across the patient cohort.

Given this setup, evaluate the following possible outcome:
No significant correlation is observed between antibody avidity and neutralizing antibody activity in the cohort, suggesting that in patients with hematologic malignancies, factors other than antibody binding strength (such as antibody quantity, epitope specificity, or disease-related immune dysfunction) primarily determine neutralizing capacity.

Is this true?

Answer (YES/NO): YES